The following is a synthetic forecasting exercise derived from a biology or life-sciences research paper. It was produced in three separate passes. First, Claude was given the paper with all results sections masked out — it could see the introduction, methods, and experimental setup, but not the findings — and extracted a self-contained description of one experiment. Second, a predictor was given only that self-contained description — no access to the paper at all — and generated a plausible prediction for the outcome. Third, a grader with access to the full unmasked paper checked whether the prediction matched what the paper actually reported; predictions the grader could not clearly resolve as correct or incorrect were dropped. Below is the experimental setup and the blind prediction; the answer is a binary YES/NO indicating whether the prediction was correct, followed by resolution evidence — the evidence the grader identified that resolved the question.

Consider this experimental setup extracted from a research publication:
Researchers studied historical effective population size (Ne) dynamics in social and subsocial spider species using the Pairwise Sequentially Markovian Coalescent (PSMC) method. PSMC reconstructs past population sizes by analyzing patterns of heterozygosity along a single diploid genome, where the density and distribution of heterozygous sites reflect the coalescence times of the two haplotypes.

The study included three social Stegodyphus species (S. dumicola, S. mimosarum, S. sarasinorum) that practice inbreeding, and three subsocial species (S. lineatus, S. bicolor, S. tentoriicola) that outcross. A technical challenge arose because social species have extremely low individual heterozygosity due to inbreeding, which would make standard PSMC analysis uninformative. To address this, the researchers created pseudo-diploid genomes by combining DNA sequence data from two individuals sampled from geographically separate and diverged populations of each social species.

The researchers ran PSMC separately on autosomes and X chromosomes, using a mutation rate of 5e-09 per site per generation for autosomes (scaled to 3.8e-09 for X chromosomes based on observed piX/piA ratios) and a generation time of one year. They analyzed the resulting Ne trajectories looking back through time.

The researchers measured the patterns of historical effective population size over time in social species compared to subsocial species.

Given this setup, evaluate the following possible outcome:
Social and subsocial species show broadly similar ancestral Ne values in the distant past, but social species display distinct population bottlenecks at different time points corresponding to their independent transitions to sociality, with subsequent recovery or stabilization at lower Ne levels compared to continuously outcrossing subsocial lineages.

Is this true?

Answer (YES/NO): NO